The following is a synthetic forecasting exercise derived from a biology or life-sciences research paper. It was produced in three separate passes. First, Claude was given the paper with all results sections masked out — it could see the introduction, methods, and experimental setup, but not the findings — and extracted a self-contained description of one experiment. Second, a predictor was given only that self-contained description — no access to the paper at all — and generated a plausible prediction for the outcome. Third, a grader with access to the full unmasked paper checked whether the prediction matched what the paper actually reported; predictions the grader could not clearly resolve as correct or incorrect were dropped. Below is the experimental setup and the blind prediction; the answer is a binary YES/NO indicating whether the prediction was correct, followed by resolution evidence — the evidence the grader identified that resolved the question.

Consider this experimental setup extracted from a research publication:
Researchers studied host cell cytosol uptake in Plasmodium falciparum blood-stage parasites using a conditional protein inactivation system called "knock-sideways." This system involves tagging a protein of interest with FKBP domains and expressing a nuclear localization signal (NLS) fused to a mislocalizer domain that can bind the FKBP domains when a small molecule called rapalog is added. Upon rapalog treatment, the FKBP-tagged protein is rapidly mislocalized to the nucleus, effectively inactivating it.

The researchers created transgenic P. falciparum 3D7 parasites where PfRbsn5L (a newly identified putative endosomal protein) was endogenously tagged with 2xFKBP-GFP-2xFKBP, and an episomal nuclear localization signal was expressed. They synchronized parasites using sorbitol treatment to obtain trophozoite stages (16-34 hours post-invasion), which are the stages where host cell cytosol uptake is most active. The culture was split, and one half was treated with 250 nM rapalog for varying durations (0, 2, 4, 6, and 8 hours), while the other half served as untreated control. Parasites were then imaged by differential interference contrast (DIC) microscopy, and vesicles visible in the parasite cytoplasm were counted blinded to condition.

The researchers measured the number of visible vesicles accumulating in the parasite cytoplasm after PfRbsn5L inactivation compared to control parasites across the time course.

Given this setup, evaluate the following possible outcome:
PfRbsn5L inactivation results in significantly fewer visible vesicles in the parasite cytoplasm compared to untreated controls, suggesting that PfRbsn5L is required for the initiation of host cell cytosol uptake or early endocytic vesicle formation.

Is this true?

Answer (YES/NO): NO